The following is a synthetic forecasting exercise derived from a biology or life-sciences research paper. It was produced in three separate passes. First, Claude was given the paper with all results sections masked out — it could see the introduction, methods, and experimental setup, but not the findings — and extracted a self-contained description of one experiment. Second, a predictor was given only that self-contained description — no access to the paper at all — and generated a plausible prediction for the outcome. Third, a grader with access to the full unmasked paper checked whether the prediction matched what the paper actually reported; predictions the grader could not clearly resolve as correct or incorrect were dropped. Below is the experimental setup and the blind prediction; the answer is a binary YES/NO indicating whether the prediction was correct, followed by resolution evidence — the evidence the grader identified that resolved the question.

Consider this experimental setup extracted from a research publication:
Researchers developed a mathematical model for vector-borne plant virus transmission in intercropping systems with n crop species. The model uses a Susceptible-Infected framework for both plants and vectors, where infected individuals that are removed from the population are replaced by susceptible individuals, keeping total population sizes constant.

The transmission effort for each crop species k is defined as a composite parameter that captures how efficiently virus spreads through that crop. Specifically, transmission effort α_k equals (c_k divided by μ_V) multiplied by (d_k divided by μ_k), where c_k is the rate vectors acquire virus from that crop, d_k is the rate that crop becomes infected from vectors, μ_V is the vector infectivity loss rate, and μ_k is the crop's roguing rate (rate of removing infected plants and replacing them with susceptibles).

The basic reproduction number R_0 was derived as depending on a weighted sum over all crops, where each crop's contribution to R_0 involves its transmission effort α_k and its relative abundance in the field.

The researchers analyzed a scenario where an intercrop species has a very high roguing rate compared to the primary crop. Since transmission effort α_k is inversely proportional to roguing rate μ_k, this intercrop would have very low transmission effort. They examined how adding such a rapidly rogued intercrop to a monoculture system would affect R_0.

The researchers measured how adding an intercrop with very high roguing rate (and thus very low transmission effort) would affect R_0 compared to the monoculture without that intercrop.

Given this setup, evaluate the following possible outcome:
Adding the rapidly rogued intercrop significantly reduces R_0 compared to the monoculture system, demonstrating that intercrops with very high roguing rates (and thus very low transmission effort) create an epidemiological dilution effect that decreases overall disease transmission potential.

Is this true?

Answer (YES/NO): YES